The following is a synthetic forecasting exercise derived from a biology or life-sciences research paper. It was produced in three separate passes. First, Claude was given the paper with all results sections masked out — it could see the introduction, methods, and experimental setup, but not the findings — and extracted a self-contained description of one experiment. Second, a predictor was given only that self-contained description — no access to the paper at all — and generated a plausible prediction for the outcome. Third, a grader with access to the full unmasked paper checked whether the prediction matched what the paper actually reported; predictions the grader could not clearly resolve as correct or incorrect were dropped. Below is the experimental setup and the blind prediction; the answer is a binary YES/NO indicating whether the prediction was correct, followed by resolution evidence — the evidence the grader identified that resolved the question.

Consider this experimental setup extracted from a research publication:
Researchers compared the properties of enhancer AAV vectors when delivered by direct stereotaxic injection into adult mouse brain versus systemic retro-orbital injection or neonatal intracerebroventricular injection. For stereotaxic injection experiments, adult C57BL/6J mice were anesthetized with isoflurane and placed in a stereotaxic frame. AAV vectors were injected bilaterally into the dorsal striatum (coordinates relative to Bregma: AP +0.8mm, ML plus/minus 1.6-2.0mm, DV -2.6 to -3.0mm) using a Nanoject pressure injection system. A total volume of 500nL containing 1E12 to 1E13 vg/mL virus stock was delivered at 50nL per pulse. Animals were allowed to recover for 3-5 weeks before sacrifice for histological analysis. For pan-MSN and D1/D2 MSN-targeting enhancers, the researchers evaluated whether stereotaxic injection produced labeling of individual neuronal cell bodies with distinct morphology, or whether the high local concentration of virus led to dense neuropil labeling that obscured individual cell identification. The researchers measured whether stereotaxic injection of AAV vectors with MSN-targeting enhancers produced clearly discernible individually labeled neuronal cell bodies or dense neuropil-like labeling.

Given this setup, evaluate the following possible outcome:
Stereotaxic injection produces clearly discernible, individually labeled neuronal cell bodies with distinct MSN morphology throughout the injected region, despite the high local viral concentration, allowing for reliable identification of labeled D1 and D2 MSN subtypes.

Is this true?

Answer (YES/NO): NO